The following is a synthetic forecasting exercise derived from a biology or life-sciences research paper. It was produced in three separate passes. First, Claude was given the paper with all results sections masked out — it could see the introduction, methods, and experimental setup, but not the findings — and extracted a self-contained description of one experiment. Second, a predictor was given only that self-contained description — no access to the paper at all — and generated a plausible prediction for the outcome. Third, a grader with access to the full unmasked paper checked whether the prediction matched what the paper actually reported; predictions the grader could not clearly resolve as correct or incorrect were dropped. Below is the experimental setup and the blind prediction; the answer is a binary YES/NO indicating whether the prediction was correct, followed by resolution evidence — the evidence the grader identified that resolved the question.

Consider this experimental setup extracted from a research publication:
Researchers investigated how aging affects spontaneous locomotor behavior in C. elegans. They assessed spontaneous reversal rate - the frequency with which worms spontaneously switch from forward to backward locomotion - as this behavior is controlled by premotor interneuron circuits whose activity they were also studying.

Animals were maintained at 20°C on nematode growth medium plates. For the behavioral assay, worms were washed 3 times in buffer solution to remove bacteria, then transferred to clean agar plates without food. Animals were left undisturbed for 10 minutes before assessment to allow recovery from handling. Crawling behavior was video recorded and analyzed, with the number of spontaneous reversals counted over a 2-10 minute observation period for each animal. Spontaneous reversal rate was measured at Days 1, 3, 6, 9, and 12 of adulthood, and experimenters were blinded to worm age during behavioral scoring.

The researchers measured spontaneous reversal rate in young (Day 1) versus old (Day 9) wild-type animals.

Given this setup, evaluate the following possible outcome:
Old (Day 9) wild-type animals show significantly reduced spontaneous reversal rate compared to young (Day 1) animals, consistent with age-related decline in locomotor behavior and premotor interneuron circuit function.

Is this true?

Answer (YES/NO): NO